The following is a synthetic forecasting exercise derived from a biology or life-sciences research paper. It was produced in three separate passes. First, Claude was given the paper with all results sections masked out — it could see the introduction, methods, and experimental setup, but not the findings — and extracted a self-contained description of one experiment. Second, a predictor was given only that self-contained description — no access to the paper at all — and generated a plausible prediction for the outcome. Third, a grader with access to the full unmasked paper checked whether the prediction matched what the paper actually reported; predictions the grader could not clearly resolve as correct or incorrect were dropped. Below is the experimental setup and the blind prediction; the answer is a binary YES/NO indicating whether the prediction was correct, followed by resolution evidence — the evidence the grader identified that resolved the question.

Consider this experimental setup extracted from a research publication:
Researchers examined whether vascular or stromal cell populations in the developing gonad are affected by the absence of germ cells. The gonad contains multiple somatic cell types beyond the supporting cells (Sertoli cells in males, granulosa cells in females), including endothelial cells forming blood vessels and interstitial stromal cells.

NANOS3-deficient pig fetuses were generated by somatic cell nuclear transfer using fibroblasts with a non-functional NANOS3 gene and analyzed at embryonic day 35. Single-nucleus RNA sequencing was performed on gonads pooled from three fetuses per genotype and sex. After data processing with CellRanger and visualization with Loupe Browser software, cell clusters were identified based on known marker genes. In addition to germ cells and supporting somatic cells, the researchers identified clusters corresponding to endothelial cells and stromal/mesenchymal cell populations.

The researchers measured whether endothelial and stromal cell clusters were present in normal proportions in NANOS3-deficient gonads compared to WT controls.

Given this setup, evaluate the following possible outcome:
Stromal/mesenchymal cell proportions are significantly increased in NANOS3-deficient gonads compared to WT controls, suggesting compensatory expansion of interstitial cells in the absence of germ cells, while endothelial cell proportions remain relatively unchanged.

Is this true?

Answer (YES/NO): NO